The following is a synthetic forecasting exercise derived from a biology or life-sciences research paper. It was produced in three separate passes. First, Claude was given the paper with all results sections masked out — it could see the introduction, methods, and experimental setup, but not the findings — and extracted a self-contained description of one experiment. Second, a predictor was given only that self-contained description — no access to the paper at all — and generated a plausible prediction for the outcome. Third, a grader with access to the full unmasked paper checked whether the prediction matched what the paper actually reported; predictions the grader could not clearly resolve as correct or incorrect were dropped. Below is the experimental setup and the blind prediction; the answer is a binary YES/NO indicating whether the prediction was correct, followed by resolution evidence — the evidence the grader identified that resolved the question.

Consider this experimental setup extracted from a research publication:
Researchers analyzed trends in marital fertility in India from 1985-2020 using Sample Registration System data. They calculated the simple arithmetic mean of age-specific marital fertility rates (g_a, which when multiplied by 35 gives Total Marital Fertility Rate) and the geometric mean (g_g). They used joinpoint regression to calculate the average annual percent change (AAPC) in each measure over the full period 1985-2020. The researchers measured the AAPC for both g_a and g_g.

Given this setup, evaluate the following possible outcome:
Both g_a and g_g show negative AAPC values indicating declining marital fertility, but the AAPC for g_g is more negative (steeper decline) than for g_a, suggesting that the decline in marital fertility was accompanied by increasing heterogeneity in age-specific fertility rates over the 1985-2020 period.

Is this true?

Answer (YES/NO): NO